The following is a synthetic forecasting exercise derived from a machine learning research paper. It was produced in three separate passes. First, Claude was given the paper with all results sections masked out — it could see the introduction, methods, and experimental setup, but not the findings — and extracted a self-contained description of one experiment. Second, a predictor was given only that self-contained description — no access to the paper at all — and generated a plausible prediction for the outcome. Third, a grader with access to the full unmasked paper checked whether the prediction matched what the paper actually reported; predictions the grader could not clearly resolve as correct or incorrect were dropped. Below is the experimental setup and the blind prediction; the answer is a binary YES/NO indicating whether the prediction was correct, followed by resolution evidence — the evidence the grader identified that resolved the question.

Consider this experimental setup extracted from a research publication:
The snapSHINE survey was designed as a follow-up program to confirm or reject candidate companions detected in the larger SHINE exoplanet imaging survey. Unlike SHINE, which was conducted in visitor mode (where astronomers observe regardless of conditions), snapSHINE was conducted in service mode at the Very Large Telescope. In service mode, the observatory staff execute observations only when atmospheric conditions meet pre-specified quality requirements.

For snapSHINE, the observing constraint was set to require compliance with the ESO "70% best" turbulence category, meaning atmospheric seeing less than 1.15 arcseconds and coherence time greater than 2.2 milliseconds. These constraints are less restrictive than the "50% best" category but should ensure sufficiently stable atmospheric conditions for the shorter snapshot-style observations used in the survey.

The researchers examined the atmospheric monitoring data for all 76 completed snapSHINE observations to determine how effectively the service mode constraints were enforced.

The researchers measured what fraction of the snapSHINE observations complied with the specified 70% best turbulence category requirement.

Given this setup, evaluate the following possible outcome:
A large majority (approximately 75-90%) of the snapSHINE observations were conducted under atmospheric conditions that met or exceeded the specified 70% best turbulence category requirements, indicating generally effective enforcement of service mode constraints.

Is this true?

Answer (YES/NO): NO